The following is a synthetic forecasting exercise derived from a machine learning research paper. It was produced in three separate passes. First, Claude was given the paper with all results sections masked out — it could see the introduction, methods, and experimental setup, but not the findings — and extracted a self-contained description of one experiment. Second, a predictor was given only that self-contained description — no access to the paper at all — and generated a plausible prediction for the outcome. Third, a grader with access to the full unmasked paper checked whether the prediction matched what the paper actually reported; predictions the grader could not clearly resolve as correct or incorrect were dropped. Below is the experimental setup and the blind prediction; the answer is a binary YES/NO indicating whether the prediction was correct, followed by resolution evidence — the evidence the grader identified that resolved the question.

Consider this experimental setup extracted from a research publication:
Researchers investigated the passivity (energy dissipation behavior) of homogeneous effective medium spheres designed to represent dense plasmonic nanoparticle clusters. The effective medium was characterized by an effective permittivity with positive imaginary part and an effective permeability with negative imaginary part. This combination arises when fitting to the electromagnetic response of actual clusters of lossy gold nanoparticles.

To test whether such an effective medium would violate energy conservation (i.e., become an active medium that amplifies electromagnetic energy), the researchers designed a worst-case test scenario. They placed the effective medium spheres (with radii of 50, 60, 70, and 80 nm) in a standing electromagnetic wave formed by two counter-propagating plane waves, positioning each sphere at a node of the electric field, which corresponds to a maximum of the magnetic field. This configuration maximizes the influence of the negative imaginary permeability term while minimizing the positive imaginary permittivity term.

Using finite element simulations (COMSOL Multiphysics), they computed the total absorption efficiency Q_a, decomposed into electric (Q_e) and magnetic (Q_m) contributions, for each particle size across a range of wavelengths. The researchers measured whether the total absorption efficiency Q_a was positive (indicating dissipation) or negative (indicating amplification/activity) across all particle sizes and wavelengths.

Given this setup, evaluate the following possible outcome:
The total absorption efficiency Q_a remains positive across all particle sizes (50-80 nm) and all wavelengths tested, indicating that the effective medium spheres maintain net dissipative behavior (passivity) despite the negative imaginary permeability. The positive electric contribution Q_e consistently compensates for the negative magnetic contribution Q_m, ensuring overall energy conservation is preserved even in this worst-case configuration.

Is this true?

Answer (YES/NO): YES